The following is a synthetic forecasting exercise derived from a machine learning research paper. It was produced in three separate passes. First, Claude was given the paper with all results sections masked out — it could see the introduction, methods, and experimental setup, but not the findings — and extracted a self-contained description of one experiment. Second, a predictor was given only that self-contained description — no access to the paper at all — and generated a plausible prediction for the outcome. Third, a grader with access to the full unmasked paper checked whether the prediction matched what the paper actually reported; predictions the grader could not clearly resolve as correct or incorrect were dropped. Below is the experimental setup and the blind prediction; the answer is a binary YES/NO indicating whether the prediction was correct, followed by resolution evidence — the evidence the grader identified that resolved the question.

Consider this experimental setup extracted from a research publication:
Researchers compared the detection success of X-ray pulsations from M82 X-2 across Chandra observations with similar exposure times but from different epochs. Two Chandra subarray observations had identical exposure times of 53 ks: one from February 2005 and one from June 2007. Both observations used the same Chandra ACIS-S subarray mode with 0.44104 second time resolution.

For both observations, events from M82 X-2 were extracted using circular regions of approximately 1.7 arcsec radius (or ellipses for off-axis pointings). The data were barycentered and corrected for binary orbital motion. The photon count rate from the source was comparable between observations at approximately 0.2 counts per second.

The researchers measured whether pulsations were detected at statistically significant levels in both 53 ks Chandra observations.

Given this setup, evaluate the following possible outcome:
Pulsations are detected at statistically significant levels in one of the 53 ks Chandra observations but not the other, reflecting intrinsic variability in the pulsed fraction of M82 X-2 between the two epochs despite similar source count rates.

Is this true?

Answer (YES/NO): YES